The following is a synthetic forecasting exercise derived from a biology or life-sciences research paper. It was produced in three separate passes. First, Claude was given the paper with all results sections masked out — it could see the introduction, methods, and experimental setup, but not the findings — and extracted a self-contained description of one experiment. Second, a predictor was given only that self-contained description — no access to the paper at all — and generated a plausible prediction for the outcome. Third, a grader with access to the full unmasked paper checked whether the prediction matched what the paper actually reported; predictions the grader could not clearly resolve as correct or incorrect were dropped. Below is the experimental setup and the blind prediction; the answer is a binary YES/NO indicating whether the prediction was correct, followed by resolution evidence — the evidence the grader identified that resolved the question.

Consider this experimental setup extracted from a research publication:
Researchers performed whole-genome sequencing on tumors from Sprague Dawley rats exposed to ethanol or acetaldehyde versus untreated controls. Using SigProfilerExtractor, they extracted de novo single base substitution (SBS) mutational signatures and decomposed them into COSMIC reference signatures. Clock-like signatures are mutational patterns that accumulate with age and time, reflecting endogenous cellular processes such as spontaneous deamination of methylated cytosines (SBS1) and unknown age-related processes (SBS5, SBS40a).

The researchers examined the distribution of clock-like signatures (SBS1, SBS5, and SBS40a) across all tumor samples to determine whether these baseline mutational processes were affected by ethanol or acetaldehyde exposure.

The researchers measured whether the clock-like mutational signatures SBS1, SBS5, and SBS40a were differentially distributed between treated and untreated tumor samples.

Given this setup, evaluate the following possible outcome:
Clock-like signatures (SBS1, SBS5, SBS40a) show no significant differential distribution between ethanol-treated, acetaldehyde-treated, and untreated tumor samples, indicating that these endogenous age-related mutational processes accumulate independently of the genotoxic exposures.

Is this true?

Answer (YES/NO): YES